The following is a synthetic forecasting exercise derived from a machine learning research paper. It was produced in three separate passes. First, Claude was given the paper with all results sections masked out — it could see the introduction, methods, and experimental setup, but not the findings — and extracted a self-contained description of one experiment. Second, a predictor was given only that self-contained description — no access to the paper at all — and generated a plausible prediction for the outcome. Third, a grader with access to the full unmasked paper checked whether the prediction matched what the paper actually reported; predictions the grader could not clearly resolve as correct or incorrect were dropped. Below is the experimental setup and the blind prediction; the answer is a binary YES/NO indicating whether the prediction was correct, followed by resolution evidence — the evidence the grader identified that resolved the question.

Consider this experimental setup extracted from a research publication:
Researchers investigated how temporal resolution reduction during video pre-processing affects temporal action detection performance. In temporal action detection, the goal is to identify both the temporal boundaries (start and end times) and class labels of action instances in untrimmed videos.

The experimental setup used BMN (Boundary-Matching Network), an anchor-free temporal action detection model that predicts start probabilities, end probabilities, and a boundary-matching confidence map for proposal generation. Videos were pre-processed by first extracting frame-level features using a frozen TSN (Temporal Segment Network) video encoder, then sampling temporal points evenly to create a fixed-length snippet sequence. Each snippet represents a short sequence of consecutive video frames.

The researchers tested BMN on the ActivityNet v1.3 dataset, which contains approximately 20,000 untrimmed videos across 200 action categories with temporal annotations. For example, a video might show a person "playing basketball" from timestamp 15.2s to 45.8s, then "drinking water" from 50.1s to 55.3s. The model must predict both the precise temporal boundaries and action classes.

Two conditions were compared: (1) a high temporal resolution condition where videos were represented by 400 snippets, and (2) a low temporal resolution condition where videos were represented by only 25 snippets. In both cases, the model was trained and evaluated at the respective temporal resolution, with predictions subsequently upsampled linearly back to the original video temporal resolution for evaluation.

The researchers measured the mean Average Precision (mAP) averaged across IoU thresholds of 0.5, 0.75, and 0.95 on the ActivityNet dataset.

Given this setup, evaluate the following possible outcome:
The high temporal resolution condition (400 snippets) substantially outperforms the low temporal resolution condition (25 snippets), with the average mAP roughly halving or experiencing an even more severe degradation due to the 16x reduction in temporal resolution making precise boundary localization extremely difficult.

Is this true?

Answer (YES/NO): NO